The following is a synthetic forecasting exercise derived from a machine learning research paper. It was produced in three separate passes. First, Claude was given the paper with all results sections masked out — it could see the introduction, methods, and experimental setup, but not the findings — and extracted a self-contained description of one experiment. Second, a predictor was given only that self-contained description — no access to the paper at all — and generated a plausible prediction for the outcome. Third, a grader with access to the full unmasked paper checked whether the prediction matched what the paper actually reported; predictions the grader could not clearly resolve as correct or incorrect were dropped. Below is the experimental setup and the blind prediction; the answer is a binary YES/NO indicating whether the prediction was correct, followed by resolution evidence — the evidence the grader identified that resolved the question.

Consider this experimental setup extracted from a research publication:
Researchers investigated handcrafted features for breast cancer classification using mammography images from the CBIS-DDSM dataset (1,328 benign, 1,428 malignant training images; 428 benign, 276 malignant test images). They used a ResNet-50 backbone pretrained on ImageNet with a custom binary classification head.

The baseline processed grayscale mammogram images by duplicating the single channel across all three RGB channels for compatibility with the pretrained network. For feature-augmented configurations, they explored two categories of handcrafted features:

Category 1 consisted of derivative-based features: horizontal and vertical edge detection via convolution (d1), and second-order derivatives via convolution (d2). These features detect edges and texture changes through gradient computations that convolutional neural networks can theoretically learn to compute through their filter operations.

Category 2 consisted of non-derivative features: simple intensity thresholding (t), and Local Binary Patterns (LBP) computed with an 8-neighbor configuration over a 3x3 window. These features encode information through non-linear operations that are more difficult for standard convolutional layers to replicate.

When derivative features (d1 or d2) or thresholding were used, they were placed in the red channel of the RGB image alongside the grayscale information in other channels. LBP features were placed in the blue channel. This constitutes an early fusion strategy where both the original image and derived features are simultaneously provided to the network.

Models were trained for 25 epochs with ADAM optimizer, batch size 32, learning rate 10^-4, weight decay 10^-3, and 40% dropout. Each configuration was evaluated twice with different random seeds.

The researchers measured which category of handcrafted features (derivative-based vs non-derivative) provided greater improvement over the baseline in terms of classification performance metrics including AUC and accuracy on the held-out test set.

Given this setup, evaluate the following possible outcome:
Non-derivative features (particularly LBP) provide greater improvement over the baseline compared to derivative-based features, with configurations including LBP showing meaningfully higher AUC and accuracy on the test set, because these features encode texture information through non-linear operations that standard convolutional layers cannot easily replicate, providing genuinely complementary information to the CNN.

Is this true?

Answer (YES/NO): NO